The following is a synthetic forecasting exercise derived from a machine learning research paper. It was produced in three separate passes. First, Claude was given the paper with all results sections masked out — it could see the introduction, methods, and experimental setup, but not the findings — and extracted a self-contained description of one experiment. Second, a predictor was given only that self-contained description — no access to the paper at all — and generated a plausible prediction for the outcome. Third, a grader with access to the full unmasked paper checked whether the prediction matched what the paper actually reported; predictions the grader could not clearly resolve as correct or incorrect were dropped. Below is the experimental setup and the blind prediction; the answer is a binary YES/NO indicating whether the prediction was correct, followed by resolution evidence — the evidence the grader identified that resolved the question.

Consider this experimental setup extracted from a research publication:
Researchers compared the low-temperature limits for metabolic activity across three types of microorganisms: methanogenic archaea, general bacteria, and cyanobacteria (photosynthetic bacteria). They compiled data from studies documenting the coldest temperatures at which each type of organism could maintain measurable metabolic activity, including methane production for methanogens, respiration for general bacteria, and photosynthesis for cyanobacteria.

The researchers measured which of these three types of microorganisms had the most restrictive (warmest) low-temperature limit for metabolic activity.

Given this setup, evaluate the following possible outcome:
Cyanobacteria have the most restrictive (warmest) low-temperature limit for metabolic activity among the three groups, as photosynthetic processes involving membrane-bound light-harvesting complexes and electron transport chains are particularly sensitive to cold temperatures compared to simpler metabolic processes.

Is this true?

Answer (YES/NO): YES